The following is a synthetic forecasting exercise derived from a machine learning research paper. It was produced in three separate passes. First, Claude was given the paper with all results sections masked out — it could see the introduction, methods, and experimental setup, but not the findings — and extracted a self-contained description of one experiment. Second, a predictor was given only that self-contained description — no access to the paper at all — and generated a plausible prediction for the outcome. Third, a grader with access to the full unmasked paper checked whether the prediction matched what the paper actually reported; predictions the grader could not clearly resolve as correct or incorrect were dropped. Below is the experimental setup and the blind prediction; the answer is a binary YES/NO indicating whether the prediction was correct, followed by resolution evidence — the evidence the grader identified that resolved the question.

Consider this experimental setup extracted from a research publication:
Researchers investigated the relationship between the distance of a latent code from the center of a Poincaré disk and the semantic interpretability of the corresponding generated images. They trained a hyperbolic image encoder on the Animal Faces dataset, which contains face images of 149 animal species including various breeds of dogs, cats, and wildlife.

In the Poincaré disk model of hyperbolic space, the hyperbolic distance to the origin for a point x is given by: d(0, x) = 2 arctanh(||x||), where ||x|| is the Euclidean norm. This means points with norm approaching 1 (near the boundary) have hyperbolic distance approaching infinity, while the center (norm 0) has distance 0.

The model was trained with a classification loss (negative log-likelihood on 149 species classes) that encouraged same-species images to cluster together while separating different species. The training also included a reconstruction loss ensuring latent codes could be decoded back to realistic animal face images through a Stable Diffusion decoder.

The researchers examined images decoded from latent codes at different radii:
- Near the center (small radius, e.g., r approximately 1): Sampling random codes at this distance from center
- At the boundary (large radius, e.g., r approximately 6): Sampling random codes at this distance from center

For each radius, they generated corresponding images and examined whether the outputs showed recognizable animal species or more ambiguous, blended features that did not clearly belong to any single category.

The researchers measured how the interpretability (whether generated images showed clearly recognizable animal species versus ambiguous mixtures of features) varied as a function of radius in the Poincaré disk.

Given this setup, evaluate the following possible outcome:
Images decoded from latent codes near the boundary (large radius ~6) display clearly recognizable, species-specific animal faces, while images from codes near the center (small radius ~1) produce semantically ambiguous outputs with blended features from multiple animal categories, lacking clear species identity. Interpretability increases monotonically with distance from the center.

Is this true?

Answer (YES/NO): YES